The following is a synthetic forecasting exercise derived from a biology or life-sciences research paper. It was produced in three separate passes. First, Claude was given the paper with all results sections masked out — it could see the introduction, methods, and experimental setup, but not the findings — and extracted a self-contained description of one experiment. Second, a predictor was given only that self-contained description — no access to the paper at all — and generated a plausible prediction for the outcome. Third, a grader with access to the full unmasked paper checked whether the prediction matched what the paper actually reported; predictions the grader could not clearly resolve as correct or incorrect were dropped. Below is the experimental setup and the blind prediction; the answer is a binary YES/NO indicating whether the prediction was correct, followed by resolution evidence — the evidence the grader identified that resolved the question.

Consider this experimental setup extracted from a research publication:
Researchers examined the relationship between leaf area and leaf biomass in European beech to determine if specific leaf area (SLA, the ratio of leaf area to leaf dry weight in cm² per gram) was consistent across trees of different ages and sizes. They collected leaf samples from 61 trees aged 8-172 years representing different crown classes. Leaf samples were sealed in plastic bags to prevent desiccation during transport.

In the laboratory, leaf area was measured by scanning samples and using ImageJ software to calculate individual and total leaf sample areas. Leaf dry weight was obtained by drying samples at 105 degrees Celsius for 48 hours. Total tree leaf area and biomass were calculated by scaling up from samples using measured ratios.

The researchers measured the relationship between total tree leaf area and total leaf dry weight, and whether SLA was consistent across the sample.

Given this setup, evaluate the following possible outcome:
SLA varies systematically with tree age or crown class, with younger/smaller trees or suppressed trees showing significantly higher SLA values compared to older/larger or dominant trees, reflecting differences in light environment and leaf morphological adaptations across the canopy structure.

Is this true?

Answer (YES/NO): NO